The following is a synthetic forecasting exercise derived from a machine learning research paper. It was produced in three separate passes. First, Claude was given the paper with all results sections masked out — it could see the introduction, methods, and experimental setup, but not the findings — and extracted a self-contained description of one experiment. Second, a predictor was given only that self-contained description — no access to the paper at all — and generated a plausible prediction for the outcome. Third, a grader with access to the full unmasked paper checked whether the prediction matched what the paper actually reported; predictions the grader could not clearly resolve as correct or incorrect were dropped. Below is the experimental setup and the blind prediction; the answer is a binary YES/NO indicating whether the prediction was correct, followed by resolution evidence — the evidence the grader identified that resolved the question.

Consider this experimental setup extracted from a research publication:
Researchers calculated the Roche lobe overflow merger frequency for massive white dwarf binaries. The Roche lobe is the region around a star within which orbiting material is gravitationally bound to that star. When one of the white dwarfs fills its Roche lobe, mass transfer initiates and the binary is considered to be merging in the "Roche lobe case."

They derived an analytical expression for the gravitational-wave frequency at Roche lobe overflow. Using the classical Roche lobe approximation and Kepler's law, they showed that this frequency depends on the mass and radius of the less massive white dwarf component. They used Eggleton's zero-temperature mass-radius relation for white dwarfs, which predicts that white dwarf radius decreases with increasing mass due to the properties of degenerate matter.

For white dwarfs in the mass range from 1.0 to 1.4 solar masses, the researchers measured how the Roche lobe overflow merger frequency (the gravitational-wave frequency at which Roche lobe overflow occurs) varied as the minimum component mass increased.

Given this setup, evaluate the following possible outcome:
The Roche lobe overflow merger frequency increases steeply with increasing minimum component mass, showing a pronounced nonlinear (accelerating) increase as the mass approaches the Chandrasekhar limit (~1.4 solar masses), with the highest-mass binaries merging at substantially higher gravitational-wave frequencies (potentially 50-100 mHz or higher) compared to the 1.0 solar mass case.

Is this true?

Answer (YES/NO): YES